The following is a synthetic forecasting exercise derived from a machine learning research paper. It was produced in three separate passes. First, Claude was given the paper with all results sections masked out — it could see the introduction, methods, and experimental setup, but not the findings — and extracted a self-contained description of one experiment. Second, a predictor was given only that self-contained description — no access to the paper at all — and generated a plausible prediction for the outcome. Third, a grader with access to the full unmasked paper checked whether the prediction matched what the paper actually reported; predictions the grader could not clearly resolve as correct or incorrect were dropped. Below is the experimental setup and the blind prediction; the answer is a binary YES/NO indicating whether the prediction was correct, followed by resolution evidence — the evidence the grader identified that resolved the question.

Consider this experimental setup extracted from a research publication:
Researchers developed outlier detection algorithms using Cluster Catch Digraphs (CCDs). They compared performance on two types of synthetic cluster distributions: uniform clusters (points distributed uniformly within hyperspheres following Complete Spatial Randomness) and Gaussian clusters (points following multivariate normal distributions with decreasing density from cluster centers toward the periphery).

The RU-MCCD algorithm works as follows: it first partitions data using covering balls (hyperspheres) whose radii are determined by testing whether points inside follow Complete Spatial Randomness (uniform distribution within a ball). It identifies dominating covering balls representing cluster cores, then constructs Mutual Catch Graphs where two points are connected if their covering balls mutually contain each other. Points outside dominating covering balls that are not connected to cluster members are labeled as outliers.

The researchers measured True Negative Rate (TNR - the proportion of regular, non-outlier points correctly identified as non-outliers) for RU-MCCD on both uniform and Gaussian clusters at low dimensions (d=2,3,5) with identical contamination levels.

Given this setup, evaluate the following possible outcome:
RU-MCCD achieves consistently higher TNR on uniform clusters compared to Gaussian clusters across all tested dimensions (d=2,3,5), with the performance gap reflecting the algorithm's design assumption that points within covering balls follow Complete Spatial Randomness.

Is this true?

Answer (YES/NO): YES